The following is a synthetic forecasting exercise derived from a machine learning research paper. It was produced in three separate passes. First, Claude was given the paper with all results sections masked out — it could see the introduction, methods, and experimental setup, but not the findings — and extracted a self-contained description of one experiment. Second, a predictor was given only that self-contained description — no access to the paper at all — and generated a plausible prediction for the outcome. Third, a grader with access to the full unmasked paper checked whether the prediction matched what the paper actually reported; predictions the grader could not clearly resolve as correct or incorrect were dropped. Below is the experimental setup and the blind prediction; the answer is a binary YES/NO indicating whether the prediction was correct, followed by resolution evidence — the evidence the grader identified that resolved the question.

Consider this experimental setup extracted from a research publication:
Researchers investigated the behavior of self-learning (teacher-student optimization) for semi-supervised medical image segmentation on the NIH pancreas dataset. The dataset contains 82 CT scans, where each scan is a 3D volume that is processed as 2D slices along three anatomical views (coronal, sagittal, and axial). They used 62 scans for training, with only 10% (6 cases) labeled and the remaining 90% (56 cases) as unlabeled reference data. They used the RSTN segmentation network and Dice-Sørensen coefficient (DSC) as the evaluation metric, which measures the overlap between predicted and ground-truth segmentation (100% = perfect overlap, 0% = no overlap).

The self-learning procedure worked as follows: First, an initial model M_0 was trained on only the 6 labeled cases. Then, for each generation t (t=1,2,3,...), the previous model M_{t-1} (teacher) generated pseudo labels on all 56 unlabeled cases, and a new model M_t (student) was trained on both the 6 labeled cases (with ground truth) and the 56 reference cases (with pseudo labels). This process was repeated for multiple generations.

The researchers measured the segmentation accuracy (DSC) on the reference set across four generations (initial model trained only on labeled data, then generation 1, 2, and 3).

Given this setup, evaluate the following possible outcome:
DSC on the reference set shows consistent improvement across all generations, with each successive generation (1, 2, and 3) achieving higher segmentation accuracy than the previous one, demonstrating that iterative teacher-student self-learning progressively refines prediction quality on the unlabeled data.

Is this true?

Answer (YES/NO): NO